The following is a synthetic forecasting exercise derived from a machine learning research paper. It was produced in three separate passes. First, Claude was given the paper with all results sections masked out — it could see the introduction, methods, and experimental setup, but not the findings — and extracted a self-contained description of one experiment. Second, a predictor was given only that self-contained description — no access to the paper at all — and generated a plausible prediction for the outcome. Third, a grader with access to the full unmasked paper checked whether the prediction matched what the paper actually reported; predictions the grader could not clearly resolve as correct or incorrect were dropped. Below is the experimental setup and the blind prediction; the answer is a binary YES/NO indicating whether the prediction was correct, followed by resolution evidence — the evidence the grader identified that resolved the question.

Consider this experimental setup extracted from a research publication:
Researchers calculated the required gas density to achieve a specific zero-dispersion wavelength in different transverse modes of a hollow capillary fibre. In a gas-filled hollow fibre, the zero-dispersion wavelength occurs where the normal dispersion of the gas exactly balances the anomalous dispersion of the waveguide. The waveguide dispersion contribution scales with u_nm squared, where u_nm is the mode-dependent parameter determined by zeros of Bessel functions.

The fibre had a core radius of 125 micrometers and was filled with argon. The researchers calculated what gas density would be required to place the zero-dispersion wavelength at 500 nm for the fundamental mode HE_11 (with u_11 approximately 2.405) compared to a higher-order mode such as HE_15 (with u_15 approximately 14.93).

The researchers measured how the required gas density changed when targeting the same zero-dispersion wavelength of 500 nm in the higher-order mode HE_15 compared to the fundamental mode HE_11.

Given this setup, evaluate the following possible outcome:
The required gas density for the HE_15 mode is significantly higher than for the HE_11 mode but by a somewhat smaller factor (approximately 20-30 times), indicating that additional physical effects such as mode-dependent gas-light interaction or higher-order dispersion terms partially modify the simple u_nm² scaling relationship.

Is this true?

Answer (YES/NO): NO